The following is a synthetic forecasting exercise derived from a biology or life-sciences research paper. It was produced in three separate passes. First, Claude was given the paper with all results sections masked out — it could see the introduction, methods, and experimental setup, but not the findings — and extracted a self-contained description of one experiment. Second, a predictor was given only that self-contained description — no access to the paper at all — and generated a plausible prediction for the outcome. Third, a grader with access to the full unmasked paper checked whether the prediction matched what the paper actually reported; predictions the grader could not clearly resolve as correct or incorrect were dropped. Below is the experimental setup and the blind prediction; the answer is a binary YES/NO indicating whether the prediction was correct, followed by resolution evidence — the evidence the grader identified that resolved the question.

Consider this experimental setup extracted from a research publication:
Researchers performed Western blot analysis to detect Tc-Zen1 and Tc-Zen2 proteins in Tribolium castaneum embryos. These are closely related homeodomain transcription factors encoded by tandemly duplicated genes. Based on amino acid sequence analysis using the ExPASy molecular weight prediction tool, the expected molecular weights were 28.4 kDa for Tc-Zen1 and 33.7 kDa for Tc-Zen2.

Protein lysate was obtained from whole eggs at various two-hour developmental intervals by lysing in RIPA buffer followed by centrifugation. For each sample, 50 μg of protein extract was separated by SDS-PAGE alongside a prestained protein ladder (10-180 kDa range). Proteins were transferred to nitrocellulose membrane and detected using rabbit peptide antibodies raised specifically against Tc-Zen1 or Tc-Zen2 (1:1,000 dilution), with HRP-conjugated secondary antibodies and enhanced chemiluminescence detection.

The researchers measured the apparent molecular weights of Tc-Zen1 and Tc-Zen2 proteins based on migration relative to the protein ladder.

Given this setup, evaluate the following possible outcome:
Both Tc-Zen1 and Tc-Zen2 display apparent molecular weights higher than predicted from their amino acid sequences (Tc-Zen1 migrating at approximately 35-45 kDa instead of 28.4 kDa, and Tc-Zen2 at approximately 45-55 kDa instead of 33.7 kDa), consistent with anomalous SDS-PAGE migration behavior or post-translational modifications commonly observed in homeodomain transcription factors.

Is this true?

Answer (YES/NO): NO